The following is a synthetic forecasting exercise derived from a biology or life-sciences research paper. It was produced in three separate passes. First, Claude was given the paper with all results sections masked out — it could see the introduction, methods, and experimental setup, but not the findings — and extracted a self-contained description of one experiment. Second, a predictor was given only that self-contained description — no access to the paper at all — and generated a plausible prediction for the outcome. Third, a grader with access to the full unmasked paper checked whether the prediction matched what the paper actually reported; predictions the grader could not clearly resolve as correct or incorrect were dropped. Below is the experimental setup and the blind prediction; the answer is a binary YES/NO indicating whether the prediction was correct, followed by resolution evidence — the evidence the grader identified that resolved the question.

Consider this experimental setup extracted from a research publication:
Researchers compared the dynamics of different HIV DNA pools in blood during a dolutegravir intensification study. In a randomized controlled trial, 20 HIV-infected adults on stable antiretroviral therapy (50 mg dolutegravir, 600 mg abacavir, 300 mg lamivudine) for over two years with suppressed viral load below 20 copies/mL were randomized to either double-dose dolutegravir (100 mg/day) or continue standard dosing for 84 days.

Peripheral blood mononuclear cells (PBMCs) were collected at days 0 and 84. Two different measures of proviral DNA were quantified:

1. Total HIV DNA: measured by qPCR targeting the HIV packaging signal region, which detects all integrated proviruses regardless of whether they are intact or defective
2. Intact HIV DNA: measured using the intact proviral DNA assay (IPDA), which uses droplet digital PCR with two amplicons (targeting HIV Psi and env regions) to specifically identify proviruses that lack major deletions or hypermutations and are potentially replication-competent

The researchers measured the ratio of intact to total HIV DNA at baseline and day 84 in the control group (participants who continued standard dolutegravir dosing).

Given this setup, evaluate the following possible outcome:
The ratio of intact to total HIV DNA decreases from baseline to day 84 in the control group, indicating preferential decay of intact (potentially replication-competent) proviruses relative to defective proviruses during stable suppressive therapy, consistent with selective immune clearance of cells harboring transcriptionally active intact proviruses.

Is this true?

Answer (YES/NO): NO